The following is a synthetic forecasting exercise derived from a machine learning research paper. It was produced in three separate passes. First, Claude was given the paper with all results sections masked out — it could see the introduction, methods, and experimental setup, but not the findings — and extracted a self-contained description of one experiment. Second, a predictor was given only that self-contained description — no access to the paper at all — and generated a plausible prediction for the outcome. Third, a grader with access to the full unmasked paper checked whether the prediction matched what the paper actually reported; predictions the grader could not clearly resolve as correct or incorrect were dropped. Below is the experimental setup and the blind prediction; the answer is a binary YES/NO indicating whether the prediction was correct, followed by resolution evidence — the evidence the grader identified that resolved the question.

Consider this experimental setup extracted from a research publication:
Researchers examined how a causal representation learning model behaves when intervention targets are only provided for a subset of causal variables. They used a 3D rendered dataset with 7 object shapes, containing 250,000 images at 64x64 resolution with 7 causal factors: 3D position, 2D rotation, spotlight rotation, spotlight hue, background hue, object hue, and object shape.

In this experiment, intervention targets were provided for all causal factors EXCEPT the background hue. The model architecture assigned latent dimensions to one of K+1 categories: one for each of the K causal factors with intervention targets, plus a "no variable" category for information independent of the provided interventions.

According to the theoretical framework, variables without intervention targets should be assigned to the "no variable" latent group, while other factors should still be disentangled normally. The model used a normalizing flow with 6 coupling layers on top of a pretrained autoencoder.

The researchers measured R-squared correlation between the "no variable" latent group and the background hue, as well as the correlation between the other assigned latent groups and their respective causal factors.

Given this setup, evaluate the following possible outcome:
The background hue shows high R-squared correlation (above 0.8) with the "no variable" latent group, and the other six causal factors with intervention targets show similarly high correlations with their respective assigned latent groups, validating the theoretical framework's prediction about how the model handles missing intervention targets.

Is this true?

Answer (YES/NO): YES